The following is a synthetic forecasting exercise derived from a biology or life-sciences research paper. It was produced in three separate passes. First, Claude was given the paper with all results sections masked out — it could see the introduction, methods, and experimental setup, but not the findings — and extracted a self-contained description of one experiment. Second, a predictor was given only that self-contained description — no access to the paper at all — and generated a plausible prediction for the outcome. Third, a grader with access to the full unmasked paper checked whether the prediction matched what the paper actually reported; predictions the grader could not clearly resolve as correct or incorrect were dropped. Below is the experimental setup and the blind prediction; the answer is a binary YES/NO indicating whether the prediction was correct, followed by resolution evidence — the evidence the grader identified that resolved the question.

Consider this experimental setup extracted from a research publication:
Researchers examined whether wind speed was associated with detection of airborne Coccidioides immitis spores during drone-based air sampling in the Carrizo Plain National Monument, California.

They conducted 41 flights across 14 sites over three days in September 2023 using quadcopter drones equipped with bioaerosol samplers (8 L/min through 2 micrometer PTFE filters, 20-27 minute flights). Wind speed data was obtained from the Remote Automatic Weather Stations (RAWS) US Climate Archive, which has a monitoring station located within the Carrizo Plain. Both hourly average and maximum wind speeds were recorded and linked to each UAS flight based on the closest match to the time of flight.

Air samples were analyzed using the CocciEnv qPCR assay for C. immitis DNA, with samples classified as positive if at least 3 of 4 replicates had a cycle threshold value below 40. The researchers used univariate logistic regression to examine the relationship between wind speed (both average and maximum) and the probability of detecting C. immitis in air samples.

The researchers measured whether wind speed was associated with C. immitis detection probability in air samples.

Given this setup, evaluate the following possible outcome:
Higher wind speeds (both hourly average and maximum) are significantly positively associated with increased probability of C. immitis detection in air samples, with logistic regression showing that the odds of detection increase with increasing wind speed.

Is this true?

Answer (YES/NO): NO